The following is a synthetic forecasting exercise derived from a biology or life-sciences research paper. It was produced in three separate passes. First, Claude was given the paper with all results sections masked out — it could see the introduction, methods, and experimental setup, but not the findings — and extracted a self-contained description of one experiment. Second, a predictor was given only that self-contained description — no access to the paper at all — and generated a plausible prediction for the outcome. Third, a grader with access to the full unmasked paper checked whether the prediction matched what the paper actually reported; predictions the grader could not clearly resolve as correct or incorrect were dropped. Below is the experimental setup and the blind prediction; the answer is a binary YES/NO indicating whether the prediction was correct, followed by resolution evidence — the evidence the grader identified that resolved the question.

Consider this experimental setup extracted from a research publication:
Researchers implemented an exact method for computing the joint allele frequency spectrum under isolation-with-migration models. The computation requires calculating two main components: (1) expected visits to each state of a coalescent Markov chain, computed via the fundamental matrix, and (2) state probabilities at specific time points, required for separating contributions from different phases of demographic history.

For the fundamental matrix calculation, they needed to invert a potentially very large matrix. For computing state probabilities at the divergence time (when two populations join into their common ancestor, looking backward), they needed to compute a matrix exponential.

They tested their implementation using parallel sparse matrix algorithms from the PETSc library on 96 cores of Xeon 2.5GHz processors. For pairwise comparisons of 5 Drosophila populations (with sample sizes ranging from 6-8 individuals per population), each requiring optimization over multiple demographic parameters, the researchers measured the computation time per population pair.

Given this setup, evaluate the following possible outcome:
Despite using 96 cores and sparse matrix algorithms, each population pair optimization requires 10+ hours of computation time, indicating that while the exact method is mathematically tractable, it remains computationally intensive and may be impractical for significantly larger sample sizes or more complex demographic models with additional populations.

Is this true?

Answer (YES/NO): NO